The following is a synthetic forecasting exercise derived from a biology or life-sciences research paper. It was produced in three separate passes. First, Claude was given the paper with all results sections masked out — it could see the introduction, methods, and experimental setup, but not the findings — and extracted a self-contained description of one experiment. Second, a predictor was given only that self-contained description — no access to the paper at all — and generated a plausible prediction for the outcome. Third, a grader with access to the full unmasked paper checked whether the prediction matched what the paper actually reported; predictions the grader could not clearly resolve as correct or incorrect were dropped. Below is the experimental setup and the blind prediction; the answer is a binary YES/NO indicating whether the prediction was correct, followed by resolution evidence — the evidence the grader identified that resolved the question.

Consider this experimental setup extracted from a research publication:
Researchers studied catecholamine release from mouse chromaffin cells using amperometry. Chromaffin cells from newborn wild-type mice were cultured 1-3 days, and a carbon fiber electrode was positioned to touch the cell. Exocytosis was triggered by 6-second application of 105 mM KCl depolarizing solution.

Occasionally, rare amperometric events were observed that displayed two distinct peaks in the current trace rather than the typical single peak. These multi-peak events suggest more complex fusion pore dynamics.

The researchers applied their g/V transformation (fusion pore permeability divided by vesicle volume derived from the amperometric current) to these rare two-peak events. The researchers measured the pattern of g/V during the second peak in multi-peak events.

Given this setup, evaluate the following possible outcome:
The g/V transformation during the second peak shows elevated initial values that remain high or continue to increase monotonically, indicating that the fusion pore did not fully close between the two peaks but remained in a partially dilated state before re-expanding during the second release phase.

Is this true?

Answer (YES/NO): YES